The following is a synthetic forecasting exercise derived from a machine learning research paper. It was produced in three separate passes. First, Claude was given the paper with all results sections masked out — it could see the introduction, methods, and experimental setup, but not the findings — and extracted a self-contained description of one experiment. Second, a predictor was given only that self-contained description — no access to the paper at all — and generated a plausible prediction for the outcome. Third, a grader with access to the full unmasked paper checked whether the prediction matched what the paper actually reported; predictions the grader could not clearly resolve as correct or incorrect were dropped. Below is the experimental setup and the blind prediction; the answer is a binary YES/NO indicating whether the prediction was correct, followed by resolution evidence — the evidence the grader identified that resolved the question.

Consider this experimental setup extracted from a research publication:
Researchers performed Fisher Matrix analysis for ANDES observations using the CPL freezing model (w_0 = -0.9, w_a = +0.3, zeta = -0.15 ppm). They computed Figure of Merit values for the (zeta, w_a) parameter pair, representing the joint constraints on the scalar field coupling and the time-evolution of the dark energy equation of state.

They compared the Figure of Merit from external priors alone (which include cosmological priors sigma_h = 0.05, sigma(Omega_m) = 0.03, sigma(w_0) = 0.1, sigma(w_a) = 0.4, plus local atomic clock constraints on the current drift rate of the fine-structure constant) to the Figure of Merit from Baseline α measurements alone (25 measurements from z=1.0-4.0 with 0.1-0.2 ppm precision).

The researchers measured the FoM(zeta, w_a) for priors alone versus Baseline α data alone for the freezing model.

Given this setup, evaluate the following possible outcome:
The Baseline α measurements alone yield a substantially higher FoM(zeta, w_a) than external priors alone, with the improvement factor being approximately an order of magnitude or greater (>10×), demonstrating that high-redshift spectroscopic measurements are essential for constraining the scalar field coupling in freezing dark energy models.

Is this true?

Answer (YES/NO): NO